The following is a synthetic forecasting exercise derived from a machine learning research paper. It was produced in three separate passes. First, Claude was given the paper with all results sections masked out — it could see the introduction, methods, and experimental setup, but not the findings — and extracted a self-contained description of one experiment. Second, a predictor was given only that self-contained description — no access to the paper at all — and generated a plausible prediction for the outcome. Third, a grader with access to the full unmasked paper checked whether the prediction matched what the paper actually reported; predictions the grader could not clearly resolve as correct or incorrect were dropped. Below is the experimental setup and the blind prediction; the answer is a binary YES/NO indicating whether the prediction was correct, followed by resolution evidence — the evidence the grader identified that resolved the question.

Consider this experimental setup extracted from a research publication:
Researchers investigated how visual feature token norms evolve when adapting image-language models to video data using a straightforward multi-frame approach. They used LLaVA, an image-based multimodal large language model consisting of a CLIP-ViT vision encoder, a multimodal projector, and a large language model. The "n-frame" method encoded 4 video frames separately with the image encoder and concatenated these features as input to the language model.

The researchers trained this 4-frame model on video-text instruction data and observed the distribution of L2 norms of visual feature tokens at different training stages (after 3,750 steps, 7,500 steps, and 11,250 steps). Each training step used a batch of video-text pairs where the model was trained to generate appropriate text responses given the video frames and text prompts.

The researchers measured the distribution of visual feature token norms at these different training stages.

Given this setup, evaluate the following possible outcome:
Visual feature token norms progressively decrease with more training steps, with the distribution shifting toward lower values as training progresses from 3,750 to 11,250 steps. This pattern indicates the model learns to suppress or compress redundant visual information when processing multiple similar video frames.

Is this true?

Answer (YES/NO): NO